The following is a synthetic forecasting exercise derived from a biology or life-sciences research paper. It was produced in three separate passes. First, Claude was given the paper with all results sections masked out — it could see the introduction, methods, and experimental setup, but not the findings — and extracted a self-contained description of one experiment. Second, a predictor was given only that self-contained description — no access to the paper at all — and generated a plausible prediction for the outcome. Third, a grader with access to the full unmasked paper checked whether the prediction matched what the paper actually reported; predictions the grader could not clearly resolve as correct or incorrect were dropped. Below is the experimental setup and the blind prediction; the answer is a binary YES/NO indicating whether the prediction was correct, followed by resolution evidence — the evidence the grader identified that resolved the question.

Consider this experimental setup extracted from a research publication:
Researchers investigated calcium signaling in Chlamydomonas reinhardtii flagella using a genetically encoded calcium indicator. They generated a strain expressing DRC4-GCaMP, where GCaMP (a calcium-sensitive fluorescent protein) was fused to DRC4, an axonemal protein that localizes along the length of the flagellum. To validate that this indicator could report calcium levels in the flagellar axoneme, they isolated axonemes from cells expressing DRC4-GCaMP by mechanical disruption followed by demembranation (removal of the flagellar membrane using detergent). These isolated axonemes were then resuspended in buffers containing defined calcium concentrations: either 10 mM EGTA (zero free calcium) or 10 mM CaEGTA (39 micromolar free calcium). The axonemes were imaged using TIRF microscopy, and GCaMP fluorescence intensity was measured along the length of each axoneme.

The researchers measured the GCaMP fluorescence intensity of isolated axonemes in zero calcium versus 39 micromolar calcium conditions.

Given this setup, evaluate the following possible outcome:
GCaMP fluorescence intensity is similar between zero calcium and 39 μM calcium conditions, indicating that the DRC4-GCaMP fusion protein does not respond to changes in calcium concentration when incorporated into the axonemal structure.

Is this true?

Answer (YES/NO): NO